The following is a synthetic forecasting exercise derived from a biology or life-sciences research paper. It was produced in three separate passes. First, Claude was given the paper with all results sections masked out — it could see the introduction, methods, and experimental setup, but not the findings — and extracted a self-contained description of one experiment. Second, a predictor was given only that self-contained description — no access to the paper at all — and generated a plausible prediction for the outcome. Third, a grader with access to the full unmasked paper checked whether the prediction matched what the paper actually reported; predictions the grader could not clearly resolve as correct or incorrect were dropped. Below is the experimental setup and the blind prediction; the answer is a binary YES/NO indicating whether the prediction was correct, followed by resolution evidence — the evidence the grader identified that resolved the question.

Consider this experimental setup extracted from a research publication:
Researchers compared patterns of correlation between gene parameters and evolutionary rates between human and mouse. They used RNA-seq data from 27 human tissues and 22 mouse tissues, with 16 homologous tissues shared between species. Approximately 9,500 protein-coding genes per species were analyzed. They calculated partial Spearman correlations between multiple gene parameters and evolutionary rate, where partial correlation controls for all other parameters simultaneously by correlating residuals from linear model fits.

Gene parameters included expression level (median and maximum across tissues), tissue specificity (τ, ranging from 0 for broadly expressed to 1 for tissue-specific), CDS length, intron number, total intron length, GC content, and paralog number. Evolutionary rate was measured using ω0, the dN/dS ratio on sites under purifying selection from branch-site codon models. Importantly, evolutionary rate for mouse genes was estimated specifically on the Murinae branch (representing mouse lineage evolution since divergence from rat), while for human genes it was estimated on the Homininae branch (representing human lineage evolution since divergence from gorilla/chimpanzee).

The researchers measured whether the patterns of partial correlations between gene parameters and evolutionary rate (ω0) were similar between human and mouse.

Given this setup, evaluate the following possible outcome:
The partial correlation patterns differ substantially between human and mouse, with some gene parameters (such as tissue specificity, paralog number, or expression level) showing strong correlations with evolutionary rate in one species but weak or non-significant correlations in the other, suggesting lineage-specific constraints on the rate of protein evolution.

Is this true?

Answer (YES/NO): NO